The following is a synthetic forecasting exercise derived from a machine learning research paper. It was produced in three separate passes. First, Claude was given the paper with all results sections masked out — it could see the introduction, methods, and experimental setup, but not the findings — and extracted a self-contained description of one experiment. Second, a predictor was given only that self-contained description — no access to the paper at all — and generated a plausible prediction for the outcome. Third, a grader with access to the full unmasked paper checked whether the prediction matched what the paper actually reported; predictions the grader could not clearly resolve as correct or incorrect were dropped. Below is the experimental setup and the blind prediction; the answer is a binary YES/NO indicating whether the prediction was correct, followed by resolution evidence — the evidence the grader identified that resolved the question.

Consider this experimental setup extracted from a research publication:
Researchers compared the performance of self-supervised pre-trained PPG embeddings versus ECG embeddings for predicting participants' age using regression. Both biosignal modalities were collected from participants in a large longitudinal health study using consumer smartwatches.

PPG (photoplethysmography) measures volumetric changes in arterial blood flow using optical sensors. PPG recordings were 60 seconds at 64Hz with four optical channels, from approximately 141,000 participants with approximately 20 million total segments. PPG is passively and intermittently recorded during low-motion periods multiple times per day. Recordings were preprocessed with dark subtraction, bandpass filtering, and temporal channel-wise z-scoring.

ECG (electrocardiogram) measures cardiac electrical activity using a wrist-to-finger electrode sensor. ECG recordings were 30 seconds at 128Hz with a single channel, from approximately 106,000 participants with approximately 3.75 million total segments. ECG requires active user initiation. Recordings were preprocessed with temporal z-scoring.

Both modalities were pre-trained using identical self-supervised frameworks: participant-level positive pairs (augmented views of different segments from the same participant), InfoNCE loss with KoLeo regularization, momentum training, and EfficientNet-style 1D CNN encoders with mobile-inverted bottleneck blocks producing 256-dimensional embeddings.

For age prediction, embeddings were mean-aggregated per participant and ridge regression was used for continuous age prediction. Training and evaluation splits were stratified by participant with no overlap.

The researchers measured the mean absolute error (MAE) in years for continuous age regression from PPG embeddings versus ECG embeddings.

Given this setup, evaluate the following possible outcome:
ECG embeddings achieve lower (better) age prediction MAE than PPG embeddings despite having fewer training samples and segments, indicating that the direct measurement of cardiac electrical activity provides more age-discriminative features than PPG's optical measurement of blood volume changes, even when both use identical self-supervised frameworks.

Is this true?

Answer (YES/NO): NO